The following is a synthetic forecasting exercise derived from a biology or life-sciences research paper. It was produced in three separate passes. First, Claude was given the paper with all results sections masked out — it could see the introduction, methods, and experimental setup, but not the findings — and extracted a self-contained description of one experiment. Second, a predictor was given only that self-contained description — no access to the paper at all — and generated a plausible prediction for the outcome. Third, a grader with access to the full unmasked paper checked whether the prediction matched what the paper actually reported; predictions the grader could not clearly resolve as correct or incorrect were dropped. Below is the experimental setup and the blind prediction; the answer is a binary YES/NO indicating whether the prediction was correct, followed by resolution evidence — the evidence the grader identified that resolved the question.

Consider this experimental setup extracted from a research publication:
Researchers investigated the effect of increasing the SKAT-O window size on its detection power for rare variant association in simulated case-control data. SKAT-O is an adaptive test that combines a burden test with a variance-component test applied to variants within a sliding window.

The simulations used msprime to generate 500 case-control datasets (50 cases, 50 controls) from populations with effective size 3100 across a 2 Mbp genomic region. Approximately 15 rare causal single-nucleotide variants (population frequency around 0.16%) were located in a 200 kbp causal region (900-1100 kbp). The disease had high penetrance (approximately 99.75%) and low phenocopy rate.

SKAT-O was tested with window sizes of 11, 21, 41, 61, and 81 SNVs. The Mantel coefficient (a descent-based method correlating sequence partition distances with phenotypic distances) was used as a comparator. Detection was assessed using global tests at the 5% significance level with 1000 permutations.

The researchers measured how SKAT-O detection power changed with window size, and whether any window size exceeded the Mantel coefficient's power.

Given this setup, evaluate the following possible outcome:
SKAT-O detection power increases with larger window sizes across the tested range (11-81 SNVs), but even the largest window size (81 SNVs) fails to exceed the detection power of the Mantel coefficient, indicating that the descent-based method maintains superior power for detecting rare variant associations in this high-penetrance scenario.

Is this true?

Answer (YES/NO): NO